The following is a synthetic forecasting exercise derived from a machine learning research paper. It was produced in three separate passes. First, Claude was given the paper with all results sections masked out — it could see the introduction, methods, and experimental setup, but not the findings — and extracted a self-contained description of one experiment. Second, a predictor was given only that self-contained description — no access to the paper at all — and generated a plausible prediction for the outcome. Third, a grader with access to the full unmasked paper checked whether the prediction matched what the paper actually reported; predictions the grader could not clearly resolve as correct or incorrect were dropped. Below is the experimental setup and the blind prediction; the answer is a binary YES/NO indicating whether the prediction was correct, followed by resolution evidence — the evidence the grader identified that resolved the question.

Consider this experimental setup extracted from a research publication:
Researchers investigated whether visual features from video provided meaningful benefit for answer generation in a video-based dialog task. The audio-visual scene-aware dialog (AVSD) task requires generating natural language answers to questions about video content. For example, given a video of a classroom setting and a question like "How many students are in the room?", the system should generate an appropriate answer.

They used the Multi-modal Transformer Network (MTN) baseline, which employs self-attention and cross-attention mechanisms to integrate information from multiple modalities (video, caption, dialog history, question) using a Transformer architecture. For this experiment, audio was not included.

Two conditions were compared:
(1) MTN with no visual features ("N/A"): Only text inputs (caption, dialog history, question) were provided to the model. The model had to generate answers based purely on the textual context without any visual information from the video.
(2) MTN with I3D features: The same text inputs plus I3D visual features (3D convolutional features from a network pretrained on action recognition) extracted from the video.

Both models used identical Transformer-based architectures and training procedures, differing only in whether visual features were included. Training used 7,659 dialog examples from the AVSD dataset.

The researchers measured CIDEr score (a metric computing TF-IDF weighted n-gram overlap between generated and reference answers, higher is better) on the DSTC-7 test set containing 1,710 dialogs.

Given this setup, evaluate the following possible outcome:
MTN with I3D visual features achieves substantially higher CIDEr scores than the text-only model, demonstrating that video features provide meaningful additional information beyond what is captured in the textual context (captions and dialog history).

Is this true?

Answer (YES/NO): NO